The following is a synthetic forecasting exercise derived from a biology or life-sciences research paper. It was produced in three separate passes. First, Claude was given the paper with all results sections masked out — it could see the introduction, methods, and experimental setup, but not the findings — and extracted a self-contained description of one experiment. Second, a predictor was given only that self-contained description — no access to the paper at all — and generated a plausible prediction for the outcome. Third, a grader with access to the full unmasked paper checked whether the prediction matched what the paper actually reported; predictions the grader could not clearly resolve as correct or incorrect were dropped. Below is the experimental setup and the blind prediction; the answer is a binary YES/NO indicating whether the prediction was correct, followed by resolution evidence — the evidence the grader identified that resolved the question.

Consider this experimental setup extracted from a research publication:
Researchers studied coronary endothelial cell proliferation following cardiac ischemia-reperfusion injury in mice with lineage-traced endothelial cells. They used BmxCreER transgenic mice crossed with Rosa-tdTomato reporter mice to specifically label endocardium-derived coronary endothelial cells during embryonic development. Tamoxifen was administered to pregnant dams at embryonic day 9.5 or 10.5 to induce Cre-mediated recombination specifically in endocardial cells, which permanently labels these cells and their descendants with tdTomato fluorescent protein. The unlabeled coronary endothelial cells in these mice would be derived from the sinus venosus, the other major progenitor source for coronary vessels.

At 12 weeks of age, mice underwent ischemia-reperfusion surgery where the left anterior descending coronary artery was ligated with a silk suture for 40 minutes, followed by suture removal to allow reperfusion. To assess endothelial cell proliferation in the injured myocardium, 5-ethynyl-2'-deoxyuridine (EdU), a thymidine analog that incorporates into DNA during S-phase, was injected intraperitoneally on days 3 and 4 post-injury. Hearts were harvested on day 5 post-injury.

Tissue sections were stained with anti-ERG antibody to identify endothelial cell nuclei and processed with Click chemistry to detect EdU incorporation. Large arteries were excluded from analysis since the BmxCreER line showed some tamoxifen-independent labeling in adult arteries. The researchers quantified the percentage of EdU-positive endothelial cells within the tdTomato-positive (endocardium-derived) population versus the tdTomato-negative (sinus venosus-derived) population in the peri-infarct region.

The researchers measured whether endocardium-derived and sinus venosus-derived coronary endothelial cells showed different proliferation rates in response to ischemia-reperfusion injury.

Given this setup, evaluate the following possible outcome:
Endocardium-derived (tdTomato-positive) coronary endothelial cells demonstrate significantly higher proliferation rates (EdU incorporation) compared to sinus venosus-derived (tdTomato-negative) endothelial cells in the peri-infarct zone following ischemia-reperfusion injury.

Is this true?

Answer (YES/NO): NO